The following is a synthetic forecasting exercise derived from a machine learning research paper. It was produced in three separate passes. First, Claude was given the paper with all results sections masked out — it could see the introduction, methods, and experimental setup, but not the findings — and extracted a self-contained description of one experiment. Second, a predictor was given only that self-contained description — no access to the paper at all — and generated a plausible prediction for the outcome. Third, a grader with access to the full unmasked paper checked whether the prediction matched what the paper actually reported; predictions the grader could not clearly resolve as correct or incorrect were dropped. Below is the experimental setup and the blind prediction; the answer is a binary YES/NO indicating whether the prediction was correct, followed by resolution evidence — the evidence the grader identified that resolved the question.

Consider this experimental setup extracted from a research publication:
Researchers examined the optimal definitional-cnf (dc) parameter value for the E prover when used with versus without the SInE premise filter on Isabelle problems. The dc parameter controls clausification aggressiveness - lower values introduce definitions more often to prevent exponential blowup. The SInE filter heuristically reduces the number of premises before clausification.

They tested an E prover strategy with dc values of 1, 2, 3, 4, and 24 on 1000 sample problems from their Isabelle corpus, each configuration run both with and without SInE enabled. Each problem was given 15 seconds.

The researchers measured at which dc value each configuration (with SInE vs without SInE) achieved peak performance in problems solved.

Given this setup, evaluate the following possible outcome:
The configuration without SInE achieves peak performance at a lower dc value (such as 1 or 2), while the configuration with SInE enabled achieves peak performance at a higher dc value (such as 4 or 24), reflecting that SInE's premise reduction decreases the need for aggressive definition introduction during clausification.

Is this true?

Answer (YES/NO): NO